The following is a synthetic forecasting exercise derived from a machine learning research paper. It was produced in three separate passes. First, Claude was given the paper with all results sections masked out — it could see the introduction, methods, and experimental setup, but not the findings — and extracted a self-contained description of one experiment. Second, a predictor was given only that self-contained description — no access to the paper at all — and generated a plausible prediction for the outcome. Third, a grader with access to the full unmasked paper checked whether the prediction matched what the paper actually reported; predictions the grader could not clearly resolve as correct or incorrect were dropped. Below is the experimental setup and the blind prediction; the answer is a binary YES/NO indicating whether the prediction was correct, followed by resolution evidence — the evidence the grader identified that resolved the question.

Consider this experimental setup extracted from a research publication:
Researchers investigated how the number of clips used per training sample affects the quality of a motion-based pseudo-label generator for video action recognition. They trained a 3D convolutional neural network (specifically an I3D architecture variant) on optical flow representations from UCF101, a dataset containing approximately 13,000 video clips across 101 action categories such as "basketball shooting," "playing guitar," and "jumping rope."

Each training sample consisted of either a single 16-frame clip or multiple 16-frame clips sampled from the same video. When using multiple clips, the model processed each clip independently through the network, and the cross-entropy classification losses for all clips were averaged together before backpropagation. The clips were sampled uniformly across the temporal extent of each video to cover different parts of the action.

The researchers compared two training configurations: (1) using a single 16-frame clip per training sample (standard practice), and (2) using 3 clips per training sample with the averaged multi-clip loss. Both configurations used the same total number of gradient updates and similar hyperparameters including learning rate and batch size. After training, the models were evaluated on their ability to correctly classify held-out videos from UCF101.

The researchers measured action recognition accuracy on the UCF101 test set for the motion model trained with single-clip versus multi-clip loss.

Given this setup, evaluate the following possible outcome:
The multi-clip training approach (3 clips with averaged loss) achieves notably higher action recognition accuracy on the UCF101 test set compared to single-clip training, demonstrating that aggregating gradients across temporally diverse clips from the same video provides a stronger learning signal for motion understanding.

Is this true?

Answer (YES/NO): YES